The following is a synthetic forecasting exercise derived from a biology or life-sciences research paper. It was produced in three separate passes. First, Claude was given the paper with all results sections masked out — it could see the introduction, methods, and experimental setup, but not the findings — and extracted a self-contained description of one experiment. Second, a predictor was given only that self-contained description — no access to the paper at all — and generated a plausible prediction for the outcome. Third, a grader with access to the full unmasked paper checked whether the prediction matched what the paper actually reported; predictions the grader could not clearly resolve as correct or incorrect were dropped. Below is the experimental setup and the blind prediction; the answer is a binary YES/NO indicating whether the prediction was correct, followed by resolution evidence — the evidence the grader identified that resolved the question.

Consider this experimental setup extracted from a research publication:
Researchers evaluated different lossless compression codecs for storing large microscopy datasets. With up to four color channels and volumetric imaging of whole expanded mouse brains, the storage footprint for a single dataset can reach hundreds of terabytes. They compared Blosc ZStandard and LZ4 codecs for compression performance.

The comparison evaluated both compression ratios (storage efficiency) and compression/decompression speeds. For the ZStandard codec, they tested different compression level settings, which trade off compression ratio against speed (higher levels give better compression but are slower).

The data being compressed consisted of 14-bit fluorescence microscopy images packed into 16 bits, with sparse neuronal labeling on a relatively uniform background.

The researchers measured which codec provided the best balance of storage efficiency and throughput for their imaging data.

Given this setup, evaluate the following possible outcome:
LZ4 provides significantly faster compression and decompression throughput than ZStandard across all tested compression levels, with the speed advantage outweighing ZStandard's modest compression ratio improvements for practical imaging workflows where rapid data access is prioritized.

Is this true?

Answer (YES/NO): NO